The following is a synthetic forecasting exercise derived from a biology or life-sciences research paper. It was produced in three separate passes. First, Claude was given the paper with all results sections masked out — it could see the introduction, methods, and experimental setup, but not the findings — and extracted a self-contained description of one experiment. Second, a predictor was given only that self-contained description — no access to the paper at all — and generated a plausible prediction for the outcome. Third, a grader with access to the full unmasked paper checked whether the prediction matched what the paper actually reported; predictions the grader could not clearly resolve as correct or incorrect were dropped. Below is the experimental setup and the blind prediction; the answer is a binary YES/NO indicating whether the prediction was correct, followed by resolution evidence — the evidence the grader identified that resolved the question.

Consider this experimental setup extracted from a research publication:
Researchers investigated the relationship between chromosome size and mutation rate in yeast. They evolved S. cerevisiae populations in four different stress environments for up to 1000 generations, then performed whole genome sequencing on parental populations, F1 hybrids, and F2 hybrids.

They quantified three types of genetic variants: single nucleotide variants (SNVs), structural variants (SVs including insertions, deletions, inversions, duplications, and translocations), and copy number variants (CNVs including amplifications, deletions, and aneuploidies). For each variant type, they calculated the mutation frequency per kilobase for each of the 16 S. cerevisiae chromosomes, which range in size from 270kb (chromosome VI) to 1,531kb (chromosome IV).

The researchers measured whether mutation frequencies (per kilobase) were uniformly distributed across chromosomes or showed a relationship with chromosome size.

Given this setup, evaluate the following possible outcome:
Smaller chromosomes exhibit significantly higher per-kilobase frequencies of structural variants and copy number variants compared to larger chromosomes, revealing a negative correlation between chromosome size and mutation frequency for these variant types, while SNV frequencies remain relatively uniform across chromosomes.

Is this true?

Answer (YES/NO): NO